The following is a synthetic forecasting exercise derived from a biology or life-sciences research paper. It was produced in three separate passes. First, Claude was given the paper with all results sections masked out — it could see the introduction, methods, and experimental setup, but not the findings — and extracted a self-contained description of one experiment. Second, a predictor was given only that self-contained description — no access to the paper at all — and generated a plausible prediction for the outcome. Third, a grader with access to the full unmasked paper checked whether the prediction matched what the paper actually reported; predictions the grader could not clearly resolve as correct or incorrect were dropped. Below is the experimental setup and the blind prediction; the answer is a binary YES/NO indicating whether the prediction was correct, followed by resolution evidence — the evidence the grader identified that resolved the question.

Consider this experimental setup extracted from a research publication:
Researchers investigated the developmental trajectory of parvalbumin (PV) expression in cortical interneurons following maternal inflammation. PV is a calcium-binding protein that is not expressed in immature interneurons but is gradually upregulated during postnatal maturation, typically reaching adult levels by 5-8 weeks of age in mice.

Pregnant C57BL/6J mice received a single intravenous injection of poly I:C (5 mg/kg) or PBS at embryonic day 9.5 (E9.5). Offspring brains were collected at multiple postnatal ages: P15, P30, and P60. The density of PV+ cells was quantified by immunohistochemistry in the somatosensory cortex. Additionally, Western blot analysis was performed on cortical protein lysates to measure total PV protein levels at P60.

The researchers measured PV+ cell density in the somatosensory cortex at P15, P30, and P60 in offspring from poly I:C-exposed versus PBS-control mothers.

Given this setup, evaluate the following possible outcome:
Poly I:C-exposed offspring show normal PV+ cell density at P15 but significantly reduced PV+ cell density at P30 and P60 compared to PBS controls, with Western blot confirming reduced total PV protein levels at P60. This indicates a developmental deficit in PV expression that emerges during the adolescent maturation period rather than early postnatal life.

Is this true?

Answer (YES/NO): NO